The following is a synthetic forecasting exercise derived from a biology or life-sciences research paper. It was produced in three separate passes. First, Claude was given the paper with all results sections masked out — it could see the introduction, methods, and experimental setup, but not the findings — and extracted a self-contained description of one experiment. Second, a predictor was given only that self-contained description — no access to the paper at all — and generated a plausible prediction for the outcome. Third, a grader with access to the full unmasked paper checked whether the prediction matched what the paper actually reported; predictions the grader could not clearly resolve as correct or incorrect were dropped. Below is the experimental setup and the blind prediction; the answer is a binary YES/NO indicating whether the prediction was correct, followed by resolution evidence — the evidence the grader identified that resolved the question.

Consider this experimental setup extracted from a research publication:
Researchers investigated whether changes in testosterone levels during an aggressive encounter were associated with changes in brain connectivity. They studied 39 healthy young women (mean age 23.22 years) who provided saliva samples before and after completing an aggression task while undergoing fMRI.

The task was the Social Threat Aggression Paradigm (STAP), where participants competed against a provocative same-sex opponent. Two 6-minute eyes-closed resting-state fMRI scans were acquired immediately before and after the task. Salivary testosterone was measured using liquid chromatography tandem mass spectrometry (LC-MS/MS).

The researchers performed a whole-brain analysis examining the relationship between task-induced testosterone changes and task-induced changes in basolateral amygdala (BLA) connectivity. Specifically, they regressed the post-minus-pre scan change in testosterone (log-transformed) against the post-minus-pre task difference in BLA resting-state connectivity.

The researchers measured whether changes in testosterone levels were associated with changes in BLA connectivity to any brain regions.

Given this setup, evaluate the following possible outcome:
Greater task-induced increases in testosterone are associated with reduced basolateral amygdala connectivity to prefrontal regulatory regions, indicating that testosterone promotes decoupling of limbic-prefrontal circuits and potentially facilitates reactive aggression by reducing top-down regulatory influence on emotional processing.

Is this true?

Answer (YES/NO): NO